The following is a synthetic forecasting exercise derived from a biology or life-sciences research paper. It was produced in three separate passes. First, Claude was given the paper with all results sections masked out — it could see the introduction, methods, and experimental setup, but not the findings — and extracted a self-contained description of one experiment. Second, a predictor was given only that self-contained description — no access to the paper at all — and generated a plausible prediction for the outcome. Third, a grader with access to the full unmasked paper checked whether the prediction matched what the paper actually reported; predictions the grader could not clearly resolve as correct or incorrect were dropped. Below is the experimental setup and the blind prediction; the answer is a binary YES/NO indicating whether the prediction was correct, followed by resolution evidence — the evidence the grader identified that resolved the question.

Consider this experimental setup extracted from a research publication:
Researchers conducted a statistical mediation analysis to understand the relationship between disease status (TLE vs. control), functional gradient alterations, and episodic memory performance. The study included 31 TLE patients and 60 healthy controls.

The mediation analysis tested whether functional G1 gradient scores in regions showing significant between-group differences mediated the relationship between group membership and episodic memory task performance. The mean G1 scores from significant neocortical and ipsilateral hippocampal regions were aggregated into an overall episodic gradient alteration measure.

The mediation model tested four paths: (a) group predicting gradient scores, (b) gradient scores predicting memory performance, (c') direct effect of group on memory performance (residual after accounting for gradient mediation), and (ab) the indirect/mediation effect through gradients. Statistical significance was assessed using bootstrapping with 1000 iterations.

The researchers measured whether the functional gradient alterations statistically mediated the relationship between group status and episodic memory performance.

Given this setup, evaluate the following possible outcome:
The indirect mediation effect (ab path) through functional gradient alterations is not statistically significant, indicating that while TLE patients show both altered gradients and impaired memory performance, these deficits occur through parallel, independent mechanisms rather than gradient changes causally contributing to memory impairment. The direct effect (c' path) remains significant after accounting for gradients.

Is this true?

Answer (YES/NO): NO